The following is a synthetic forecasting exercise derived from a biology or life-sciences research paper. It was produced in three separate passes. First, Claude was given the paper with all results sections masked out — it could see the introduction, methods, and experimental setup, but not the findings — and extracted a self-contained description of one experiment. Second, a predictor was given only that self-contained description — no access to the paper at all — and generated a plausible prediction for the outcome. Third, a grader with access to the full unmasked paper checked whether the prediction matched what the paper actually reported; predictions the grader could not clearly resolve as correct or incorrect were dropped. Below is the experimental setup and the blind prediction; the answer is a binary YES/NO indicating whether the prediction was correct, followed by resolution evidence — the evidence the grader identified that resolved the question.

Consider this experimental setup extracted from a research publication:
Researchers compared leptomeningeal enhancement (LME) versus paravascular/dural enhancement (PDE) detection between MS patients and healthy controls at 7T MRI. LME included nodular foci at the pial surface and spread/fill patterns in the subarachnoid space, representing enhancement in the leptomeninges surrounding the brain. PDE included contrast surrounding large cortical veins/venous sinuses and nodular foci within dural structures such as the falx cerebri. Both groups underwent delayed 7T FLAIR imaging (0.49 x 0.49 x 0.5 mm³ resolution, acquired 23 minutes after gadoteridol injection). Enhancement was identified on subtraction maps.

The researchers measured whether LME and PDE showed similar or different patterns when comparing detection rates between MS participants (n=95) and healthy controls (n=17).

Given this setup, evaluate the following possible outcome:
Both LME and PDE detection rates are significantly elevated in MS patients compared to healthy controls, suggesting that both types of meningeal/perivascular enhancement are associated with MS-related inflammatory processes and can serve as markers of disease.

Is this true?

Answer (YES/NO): NO